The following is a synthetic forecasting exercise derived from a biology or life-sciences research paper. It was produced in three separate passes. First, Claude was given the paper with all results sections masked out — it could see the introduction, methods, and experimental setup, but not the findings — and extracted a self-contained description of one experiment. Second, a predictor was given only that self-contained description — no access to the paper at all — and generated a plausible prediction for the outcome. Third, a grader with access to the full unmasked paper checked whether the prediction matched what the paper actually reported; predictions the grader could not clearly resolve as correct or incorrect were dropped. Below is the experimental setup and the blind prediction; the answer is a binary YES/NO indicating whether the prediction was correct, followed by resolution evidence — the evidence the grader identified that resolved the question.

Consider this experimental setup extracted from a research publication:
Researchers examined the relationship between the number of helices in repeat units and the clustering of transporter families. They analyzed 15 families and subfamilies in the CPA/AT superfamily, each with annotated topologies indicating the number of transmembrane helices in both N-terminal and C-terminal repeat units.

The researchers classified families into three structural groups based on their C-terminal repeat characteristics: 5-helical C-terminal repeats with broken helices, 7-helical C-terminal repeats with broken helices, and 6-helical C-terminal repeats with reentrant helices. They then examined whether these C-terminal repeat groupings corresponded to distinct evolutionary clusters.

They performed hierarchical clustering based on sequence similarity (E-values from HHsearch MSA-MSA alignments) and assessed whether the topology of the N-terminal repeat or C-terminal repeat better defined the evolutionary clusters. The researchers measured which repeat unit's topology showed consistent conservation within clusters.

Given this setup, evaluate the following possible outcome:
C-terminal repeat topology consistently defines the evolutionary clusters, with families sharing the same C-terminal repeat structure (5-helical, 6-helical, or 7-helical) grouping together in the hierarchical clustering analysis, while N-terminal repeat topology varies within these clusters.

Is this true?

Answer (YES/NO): YES